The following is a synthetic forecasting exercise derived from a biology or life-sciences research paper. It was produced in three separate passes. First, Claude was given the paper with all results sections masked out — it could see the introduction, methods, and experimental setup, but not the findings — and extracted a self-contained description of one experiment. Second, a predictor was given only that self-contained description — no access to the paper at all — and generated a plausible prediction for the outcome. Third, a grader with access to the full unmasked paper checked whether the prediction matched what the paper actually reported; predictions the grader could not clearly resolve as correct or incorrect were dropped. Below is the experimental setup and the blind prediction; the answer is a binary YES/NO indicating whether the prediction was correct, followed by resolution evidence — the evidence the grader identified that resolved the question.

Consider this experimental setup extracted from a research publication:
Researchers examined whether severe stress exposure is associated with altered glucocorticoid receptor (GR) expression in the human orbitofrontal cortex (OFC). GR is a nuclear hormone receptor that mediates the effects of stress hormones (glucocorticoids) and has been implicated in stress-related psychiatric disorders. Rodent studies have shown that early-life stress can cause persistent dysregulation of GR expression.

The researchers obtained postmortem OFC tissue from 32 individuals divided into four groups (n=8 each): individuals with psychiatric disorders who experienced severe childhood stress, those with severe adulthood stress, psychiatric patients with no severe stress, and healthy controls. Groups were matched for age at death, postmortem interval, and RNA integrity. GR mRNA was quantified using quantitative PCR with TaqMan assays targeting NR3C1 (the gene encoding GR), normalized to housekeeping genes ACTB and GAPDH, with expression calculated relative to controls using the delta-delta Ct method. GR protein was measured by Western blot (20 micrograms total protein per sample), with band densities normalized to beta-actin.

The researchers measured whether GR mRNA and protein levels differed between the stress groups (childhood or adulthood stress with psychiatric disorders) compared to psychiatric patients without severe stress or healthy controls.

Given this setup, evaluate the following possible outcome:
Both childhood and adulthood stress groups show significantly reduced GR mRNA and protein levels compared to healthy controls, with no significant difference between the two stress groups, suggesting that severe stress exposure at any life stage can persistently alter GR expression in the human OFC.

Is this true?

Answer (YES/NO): NO